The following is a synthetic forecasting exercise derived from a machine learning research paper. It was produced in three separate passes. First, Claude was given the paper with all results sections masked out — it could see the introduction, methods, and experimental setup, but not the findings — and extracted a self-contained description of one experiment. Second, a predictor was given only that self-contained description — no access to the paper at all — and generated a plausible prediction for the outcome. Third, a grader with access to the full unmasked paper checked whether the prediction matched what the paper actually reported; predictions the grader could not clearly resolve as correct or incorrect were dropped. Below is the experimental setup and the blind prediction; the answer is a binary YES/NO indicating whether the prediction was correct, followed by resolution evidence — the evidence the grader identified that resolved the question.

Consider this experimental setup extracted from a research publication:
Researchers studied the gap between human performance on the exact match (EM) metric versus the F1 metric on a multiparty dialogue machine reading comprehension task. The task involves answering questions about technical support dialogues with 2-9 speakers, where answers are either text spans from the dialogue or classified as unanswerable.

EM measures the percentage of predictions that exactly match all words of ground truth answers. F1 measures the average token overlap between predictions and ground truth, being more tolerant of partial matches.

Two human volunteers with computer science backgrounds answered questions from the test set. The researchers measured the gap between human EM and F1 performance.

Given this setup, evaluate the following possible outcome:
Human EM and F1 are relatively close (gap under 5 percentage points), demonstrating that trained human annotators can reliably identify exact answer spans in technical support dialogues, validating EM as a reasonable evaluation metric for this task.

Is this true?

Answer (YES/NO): NO